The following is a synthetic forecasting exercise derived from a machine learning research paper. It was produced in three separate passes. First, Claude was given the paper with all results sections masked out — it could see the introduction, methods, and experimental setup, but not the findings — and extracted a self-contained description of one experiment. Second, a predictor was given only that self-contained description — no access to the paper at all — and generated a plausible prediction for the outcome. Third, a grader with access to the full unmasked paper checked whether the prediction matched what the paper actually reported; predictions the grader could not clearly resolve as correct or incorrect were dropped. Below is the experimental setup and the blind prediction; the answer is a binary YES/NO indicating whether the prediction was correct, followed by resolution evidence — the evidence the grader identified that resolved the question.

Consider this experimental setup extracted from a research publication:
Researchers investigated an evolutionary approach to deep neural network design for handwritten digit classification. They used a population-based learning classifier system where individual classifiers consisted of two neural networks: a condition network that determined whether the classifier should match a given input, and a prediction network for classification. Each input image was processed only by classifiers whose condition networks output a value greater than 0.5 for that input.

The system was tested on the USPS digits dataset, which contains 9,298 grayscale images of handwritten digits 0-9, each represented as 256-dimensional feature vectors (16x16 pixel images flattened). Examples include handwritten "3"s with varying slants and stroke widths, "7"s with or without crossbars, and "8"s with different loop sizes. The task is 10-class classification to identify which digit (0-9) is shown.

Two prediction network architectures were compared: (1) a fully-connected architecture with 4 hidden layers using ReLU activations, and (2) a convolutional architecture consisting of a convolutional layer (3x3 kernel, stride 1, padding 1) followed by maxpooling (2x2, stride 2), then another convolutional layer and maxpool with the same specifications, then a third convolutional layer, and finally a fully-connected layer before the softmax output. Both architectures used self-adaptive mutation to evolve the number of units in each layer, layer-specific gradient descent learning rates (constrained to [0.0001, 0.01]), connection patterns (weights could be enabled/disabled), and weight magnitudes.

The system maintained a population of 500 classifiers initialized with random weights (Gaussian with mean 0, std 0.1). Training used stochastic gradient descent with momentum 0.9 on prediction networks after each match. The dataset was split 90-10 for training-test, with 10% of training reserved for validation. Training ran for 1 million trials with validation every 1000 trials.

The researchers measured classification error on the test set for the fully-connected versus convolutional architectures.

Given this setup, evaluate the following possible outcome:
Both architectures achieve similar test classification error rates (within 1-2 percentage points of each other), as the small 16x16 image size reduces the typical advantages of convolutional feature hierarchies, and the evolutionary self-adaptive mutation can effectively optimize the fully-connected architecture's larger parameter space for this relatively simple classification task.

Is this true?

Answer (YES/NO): NO